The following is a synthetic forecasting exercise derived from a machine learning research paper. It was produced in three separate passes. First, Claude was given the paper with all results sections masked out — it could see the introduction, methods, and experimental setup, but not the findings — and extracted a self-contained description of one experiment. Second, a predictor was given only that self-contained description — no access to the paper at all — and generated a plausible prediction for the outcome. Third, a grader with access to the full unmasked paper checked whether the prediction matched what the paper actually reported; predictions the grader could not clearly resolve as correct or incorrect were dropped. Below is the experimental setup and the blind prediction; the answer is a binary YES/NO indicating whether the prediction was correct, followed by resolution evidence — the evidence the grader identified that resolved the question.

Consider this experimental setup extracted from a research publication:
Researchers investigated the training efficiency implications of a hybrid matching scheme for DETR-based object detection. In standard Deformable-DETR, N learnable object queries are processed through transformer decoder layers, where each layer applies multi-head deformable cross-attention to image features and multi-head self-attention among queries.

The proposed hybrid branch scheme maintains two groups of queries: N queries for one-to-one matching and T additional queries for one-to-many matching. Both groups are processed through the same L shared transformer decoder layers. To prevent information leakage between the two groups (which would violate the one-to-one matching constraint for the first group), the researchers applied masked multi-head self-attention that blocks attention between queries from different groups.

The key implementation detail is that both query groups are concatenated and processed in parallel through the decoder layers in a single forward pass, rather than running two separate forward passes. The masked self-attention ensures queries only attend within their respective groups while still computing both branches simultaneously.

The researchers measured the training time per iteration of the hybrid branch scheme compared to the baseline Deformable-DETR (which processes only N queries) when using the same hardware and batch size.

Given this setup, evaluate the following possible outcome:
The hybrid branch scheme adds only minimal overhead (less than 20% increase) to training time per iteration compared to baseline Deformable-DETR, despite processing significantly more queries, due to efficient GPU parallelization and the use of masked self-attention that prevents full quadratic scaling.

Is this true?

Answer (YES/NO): NO